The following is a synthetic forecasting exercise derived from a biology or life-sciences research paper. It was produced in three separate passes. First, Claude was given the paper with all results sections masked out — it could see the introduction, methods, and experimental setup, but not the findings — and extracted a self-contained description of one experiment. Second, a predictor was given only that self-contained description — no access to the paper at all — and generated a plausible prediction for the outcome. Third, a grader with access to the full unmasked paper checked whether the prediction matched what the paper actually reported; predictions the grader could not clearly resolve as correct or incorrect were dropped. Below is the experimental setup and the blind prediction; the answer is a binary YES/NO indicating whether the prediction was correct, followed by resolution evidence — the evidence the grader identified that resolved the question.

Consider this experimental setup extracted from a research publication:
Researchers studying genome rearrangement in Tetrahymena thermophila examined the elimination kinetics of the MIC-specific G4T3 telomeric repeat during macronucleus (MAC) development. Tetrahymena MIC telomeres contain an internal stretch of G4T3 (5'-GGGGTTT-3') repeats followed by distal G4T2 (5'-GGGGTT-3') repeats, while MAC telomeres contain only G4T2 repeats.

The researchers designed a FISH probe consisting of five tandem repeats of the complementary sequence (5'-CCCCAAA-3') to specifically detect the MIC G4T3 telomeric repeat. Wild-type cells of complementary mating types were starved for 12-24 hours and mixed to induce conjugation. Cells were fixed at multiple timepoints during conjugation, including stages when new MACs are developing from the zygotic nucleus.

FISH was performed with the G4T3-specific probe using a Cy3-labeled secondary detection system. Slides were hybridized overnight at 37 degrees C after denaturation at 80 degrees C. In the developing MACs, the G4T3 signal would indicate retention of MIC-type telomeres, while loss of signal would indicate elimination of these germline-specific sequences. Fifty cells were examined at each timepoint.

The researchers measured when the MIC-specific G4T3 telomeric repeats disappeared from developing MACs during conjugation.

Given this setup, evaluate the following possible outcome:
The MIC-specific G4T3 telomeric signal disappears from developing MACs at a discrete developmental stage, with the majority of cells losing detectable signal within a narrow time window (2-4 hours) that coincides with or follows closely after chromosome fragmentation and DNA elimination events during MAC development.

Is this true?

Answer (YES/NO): YES